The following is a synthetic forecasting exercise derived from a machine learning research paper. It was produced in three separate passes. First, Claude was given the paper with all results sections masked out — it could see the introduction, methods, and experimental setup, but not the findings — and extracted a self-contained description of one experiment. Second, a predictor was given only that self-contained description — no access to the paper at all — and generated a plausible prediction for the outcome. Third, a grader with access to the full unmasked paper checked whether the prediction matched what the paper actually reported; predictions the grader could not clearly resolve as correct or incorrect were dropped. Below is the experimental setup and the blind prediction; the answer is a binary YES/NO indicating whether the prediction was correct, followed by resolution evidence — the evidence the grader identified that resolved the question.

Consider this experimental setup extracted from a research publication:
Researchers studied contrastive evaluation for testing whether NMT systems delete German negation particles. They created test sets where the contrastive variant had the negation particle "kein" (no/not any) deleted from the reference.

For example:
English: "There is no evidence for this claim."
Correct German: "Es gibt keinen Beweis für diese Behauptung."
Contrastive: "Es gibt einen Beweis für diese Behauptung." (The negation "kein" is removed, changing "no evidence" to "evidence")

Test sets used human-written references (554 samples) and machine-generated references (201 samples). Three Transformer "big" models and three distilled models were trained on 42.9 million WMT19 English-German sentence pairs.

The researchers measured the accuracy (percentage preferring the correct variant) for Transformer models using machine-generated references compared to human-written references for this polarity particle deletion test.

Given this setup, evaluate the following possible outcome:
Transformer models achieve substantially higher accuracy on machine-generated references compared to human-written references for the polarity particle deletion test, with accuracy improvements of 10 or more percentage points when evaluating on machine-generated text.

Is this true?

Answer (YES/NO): NO